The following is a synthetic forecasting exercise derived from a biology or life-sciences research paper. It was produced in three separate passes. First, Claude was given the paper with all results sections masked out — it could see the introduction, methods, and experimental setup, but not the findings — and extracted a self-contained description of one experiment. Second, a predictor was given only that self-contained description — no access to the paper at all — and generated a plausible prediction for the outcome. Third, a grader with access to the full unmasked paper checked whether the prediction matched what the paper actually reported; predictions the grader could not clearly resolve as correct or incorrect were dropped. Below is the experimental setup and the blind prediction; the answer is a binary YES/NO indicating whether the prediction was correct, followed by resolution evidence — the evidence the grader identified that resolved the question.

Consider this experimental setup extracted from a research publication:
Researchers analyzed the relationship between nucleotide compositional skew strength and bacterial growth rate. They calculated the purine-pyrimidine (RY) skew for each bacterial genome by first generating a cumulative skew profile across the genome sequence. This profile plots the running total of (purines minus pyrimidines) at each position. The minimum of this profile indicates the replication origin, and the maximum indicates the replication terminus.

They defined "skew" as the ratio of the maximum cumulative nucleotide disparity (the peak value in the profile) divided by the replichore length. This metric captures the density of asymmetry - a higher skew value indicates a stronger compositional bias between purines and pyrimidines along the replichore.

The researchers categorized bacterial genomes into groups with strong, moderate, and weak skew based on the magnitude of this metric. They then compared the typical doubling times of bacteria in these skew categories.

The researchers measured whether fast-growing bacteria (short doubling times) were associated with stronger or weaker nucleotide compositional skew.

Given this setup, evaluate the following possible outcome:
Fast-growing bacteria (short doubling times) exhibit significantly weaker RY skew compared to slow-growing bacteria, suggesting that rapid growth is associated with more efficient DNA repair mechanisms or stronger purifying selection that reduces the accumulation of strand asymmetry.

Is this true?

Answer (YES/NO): NO